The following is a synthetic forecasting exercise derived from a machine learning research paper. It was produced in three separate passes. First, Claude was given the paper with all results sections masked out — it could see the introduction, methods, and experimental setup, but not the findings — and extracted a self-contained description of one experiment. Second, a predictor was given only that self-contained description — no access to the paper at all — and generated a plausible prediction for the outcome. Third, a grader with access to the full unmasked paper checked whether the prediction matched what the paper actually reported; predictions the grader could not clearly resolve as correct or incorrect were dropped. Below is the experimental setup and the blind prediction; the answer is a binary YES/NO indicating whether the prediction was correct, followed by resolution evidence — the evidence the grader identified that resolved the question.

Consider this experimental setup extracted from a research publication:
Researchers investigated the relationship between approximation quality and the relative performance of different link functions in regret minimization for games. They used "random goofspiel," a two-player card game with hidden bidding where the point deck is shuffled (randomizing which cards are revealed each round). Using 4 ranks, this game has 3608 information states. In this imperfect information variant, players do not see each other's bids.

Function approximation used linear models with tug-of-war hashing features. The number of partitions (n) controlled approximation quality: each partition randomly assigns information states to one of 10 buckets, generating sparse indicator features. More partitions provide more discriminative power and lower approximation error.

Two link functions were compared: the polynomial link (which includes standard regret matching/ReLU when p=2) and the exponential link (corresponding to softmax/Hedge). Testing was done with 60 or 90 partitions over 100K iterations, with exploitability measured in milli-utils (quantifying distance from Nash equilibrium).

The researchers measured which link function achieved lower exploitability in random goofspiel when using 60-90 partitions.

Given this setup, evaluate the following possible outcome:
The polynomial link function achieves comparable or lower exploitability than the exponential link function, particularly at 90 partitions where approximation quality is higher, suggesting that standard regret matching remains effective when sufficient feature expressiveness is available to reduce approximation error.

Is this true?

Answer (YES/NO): NO